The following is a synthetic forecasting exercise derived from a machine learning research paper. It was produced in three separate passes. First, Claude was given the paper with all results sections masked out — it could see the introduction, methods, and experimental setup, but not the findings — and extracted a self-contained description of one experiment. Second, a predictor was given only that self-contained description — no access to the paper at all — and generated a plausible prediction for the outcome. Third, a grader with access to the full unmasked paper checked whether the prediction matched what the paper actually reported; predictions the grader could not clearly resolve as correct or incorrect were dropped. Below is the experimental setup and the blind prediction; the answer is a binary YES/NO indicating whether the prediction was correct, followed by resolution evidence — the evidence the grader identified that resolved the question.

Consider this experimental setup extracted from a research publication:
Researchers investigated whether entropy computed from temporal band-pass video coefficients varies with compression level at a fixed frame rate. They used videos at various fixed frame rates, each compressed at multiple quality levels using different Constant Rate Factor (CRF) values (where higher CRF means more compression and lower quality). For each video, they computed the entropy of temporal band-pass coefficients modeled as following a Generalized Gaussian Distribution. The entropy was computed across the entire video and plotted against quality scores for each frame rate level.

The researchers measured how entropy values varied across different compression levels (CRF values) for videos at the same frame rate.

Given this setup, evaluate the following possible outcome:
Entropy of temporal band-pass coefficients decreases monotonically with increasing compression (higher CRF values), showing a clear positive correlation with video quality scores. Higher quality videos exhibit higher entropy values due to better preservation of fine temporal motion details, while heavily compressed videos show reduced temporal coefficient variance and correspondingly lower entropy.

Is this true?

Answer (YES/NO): NO